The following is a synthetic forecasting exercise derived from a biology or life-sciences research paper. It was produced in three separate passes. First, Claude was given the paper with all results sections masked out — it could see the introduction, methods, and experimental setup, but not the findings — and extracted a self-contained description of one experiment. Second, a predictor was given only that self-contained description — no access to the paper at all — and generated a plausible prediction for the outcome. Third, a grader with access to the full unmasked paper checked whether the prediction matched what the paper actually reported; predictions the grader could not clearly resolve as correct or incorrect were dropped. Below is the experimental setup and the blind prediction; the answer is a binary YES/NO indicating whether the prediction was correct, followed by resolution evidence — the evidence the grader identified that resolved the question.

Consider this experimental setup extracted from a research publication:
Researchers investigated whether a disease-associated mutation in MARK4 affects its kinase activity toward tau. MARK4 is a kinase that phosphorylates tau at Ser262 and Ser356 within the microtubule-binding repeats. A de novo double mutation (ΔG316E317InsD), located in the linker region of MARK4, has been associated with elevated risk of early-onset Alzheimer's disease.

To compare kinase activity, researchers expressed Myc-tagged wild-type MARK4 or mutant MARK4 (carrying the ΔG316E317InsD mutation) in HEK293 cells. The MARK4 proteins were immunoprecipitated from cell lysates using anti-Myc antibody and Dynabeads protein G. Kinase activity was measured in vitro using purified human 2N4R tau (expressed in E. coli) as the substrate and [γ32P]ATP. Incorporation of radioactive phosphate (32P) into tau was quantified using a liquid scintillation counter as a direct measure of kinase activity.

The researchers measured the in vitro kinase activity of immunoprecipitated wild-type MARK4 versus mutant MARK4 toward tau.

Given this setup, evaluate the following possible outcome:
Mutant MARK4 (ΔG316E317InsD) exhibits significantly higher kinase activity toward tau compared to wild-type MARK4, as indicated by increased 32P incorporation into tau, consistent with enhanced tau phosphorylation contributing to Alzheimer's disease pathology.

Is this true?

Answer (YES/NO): NO